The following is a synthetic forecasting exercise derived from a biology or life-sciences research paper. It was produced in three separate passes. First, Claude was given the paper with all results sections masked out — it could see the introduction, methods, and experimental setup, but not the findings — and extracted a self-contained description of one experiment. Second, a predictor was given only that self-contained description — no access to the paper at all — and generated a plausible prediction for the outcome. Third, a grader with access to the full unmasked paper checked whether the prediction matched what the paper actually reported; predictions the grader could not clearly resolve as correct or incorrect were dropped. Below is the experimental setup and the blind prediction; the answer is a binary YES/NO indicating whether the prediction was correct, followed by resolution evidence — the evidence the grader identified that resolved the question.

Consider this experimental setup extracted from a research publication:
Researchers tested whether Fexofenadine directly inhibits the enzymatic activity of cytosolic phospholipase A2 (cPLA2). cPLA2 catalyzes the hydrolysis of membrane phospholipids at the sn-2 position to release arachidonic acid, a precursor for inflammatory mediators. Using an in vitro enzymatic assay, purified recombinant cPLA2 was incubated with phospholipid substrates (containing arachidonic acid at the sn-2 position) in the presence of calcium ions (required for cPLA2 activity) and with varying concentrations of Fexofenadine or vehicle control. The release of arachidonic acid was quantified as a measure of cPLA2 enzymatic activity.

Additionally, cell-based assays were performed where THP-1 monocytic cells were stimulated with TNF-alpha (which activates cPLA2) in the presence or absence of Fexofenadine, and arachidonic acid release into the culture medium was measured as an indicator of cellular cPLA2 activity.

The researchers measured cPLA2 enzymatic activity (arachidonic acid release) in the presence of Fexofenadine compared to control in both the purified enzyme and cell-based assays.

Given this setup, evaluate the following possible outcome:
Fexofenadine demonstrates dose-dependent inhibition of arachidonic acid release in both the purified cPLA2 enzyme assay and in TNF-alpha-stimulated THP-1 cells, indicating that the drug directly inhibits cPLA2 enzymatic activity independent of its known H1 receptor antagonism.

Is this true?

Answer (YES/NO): YES